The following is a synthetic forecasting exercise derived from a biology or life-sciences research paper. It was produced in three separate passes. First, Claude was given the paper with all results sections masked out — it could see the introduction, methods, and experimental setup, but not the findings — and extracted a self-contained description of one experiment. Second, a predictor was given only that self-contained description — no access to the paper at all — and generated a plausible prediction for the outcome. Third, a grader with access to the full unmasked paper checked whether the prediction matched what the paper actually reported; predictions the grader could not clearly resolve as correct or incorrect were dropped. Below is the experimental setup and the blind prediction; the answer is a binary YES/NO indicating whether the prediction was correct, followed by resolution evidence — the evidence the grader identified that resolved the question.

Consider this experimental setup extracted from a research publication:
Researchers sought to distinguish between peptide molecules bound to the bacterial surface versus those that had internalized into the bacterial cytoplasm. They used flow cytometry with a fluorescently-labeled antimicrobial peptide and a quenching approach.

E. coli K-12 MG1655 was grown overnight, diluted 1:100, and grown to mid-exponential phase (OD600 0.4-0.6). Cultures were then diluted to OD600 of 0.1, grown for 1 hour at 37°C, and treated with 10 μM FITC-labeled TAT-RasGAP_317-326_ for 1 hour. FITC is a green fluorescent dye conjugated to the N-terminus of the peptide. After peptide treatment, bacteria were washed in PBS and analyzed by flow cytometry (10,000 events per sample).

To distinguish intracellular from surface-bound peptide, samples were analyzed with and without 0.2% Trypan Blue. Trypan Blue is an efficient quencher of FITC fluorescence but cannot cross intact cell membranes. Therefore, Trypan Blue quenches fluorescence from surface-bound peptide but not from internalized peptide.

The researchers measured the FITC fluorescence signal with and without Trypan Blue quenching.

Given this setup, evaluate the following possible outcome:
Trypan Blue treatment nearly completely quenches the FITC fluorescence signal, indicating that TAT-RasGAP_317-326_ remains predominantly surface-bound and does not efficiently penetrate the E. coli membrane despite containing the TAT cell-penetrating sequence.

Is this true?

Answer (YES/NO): NO